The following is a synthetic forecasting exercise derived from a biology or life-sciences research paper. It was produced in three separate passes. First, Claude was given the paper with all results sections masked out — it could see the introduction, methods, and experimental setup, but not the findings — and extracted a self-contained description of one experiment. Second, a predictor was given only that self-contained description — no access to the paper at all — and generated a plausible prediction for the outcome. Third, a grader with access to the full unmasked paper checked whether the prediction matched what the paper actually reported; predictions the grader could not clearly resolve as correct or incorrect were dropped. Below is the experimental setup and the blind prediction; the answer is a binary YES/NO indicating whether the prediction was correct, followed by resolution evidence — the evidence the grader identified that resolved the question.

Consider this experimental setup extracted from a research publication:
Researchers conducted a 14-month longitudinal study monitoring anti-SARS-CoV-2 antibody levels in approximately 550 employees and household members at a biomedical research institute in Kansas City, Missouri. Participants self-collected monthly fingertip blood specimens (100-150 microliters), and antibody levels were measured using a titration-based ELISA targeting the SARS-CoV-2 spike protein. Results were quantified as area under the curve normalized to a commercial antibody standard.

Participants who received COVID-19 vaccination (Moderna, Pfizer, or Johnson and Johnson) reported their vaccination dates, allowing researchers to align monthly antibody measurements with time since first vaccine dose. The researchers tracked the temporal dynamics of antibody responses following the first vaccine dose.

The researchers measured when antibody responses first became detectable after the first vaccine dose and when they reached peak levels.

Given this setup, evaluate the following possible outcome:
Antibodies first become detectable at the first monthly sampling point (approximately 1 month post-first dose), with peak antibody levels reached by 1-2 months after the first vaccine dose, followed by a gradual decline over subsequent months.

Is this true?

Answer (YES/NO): NO